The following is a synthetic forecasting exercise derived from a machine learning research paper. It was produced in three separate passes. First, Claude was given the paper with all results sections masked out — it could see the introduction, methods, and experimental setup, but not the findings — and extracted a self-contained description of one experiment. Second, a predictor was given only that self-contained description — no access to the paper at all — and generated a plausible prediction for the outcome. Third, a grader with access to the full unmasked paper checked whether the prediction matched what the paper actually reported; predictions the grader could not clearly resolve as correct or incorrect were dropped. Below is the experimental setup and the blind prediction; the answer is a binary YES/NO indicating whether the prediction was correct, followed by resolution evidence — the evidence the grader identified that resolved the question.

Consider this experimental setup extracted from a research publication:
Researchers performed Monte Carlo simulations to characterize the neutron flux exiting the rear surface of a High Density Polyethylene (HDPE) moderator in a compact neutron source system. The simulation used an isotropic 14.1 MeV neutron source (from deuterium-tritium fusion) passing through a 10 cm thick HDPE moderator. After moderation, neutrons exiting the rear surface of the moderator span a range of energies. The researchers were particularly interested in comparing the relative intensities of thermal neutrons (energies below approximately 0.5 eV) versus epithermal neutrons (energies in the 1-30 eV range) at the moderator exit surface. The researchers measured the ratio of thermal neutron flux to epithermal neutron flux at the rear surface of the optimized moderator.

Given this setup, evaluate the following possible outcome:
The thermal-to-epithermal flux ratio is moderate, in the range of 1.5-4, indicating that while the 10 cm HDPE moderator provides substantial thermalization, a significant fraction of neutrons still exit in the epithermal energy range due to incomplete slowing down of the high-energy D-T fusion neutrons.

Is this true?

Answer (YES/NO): NO